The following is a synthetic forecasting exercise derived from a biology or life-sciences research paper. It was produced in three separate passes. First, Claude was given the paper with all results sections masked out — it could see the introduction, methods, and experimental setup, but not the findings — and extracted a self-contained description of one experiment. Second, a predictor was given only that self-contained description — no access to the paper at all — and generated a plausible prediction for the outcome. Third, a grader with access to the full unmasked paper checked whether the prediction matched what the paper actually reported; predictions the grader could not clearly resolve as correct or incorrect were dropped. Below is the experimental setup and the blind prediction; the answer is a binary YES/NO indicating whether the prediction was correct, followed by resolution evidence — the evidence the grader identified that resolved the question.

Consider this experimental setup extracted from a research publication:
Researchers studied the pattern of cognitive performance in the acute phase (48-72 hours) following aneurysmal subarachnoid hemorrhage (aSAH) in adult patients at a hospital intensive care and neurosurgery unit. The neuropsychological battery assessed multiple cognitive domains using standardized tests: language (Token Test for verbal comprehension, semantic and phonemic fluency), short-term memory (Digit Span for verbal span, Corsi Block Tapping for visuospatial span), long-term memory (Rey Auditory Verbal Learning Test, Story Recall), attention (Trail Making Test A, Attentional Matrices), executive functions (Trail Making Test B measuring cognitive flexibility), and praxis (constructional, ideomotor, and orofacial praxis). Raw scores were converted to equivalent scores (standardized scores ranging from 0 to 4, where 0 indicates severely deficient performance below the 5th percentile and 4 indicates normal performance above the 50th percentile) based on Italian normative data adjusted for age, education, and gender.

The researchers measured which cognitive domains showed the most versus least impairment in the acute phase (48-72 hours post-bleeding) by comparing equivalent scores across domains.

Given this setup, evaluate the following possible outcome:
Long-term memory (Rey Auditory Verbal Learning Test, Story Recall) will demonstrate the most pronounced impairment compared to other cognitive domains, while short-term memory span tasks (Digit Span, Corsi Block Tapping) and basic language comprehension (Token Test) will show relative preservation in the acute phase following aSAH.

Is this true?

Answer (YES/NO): NO